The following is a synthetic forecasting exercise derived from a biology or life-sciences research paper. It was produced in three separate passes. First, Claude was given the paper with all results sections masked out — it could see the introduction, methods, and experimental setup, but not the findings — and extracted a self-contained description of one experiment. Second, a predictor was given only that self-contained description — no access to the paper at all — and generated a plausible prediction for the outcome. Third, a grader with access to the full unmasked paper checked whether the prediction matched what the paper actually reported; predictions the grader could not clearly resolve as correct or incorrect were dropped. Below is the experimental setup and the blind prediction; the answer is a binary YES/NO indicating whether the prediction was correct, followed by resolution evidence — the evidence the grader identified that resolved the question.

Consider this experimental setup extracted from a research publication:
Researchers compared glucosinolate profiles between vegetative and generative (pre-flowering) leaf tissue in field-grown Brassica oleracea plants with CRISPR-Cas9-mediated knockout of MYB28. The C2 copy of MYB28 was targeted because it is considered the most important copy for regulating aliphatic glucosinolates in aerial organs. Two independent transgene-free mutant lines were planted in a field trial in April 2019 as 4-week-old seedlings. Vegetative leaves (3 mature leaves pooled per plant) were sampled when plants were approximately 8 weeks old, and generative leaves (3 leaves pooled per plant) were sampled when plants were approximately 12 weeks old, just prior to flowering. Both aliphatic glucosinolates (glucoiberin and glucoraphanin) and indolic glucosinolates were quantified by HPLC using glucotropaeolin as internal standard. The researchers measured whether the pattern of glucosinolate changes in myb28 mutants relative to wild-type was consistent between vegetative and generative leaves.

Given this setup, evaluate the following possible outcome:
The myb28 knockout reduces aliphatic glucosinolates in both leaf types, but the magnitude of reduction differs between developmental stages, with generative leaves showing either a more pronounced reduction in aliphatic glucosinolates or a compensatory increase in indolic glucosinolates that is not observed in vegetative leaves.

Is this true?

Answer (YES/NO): YES